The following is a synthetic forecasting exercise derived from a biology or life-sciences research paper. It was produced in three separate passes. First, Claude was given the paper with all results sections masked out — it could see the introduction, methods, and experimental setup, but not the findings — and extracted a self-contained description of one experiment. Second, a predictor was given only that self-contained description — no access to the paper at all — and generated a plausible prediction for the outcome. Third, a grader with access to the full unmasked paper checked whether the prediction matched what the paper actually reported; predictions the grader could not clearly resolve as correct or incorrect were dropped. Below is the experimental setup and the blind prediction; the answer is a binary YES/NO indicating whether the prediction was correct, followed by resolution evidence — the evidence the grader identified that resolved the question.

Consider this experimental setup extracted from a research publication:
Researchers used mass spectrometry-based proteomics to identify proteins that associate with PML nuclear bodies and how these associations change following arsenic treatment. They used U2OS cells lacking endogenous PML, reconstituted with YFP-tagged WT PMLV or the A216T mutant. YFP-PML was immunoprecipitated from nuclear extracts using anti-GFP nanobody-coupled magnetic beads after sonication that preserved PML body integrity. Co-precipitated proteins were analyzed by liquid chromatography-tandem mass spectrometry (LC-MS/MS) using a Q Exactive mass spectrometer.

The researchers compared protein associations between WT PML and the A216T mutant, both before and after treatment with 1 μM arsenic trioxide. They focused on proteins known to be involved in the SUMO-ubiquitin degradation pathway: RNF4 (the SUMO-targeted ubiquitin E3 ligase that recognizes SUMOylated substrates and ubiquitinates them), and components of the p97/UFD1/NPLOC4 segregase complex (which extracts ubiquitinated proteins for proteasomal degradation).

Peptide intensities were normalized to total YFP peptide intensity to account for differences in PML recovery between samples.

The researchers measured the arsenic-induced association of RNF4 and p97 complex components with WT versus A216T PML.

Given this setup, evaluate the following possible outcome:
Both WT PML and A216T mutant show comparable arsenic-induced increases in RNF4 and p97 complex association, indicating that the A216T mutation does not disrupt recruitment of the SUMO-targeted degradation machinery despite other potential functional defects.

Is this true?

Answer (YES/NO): NO